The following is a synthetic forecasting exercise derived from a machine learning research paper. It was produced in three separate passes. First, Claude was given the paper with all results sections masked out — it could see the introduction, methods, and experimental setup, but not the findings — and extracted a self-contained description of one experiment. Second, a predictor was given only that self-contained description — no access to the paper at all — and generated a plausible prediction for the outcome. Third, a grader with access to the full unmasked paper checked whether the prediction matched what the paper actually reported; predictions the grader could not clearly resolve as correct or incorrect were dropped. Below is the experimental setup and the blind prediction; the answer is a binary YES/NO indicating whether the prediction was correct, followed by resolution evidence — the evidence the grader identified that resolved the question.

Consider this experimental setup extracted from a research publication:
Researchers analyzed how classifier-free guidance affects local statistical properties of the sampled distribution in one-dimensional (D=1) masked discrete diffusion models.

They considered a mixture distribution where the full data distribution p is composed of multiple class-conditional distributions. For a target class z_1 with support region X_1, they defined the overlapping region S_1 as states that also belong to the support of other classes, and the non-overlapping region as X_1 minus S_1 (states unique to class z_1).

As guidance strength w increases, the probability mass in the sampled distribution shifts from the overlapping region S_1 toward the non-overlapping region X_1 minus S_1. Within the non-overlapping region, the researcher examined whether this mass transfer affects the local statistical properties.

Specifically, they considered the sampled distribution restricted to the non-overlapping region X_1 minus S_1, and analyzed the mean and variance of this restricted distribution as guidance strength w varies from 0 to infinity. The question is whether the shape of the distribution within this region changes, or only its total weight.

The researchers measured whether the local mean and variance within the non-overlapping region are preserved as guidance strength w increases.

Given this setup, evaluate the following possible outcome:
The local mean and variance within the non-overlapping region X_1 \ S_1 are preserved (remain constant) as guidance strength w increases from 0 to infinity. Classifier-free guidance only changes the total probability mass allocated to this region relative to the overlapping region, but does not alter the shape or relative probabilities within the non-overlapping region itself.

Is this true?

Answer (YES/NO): YES